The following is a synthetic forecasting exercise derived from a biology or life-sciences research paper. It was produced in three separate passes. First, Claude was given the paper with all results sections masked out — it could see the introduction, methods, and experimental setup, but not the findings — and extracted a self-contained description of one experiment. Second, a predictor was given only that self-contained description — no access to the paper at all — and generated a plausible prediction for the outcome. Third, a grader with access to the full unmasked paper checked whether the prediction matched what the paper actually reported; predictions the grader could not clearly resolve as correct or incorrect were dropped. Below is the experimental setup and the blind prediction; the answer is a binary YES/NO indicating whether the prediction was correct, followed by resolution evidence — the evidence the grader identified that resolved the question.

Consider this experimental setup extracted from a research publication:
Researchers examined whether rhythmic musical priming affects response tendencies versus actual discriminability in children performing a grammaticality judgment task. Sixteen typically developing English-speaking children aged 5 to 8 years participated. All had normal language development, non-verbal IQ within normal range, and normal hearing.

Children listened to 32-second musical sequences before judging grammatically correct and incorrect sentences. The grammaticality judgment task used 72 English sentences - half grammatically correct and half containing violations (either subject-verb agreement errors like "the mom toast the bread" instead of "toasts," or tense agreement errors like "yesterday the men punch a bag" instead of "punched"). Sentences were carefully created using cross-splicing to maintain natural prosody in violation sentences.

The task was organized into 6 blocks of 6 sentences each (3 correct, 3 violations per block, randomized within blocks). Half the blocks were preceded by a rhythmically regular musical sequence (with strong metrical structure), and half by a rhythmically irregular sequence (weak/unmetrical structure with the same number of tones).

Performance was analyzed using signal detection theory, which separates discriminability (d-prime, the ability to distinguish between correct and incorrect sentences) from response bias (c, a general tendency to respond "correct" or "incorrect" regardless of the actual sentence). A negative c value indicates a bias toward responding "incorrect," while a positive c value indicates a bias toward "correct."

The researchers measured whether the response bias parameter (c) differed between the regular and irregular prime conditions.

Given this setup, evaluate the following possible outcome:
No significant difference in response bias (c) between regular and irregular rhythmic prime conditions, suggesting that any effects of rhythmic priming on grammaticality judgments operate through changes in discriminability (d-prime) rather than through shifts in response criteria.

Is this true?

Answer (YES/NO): YES